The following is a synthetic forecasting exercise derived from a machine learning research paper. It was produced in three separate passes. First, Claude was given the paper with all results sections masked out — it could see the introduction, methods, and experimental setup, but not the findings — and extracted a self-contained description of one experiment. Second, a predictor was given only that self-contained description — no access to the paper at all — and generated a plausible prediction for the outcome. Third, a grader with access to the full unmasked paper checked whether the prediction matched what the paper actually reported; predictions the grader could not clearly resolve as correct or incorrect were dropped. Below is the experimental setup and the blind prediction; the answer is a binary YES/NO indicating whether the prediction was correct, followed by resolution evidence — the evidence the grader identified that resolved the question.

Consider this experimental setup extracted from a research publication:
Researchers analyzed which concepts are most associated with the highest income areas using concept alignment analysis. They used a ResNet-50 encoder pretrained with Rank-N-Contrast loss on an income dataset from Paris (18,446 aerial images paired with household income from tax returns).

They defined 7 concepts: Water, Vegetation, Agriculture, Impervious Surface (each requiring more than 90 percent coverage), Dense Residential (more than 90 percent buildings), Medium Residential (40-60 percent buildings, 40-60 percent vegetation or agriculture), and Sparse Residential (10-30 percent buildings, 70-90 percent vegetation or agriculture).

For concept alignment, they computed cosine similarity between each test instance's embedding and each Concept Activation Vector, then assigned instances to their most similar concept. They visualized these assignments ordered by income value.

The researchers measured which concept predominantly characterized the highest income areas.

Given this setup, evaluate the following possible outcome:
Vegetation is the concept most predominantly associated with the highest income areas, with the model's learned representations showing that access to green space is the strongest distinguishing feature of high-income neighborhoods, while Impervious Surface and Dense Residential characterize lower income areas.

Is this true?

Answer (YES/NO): NO